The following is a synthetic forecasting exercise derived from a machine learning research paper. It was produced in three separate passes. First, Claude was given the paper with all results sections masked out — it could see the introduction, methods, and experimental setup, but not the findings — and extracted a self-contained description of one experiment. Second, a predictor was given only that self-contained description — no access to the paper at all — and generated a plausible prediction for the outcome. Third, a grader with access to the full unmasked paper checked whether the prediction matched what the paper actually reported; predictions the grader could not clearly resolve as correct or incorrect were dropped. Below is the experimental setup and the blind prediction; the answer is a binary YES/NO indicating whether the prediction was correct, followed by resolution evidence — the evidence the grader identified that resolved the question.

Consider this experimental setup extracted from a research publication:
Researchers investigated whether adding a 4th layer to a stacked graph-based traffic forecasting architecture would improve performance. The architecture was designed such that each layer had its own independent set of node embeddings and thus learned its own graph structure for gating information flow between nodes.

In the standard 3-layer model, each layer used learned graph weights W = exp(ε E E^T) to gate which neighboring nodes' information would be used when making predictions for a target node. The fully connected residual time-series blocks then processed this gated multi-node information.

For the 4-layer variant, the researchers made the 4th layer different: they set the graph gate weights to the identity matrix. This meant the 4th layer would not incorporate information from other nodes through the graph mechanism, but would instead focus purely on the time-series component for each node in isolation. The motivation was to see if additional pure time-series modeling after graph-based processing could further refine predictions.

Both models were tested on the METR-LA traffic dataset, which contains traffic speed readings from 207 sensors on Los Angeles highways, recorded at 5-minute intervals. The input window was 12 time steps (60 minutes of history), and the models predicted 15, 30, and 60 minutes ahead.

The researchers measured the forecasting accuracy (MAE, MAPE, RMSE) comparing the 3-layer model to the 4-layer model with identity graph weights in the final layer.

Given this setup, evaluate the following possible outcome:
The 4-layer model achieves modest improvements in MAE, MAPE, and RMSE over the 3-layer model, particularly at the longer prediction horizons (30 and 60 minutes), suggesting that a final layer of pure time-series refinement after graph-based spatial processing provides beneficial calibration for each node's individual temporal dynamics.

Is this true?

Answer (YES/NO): NO